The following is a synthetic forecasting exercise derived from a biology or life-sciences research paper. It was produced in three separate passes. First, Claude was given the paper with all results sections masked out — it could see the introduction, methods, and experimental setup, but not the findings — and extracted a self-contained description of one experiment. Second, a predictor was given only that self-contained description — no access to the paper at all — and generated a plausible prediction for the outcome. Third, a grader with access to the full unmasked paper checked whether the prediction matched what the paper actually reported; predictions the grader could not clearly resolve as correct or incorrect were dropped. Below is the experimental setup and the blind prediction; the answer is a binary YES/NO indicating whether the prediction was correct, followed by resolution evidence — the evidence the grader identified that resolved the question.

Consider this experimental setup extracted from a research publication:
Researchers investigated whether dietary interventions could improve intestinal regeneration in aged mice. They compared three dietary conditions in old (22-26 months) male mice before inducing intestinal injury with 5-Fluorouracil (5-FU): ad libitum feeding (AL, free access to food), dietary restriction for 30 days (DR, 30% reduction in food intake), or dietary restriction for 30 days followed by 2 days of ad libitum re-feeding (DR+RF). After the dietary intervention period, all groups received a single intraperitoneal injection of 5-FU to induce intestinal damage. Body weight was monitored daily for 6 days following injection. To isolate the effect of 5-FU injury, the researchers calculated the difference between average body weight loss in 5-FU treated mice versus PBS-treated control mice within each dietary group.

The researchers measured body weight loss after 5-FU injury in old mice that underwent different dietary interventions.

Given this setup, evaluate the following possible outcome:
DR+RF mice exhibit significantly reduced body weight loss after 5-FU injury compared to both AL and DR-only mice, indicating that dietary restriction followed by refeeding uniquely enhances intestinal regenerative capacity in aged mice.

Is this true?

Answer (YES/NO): YES